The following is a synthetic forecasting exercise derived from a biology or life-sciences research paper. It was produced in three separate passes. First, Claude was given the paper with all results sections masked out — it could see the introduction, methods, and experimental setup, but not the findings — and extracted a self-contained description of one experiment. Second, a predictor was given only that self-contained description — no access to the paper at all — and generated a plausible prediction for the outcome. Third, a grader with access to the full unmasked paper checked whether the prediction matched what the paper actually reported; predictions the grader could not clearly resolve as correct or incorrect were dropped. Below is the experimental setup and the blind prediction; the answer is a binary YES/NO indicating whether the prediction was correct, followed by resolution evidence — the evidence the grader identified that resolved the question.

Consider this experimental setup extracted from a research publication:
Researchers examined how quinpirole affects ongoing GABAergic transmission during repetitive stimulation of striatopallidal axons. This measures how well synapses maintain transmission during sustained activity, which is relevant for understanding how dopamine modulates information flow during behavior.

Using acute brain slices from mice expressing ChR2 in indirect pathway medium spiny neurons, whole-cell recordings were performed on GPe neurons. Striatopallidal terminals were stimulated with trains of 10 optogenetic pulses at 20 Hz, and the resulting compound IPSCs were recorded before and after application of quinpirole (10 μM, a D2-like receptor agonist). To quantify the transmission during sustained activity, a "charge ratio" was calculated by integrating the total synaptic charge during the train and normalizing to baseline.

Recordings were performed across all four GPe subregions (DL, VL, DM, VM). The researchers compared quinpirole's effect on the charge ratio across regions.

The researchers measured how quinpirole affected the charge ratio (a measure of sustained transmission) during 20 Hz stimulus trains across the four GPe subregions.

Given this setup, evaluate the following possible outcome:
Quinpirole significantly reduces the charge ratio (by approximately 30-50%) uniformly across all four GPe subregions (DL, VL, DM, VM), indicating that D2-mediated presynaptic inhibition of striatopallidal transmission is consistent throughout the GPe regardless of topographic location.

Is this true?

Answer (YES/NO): NO